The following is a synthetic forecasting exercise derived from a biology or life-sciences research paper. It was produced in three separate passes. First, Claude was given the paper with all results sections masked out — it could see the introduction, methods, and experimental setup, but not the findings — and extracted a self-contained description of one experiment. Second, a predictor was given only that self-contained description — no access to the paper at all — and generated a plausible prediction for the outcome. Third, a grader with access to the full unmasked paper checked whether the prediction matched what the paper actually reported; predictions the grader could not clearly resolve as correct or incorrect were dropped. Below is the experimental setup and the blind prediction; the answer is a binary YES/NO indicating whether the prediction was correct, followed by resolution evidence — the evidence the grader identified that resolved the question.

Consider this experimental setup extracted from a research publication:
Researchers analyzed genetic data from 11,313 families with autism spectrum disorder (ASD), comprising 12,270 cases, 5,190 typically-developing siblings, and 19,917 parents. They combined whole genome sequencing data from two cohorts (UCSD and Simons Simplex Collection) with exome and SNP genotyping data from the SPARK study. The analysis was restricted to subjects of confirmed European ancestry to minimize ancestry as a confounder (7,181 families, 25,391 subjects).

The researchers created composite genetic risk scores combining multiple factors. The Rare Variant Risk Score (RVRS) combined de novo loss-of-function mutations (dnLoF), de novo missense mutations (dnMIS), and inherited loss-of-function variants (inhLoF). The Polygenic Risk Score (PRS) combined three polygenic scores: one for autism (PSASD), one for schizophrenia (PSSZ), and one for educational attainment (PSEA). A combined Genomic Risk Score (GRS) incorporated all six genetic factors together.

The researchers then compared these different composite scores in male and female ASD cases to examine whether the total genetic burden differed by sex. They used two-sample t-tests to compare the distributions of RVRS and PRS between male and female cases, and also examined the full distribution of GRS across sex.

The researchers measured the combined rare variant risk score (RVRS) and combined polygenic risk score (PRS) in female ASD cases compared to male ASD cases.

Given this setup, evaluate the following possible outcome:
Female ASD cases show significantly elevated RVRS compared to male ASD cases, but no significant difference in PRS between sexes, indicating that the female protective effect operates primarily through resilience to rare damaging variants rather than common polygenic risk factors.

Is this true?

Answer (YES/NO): NO